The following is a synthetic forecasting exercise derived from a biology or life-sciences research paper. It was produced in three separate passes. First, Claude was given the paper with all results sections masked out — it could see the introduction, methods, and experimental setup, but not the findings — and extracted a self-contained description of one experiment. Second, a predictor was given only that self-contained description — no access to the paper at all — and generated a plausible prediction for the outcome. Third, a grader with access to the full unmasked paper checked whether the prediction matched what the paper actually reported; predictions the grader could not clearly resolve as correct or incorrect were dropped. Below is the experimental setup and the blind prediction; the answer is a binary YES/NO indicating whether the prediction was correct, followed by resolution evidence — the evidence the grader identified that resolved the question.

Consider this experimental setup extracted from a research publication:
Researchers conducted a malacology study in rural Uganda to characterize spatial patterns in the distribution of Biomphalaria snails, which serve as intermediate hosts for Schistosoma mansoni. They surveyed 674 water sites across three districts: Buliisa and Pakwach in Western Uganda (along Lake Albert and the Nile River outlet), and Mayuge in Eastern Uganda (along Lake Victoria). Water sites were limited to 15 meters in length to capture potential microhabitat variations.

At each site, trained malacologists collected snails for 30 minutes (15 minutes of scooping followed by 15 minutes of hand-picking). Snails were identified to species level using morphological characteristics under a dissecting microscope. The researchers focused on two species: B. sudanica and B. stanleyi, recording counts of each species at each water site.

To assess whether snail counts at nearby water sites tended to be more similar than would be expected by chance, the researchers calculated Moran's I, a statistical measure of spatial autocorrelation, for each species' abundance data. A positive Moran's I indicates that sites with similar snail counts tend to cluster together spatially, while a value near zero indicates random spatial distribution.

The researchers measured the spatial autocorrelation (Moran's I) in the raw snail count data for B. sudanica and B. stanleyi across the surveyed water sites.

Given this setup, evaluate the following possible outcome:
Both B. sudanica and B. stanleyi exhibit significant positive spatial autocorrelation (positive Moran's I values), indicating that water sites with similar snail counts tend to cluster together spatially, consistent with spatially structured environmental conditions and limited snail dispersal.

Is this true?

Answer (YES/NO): YES